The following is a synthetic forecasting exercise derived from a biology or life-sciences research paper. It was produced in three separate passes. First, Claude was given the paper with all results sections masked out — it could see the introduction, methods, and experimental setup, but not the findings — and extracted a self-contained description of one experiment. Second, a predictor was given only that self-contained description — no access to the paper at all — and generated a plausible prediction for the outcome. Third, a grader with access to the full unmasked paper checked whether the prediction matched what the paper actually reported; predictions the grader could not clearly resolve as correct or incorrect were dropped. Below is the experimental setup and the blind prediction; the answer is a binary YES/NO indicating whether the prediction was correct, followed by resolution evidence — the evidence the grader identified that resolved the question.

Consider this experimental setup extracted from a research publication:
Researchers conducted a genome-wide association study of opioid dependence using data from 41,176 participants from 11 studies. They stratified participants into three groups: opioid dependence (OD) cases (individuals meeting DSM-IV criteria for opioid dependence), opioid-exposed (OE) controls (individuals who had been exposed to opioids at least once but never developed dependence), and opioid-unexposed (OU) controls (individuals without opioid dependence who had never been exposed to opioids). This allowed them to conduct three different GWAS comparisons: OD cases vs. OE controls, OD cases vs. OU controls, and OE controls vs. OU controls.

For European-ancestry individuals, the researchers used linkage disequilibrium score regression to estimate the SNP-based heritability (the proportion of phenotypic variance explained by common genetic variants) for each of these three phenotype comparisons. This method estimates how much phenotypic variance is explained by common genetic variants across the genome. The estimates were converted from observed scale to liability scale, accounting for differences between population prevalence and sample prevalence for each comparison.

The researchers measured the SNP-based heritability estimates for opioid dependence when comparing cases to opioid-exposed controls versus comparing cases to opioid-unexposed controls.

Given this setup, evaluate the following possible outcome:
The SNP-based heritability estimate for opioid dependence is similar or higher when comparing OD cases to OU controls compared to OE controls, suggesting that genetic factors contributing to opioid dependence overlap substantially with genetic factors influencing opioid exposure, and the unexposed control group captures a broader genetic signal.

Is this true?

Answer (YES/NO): YES